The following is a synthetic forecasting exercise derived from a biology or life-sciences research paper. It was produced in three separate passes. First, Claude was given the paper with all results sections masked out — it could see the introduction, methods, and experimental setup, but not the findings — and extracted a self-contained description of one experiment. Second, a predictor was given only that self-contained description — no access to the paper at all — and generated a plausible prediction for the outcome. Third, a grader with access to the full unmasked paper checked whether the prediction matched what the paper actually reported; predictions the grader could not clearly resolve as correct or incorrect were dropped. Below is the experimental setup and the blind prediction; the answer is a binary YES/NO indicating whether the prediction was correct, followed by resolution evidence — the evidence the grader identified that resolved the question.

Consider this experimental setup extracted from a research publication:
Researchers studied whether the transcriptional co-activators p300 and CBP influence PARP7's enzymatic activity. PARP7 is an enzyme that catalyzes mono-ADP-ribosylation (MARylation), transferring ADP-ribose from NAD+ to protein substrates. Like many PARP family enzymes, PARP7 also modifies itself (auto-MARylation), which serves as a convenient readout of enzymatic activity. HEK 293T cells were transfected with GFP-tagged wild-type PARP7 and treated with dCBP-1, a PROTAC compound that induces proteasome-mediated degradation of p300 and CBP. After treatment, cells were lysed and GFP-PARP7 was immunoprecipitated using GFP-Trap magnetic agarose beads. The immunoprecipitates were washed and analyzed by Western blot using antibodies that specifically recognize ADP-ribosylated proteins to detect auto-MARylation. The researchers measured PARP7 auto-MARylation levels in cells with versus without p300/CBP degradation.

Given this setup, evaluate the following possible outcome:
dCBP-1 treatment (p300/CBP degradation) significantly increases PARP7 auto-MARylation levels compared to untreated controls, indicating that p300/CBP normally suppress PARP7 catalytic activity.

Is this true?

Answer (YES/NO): NO